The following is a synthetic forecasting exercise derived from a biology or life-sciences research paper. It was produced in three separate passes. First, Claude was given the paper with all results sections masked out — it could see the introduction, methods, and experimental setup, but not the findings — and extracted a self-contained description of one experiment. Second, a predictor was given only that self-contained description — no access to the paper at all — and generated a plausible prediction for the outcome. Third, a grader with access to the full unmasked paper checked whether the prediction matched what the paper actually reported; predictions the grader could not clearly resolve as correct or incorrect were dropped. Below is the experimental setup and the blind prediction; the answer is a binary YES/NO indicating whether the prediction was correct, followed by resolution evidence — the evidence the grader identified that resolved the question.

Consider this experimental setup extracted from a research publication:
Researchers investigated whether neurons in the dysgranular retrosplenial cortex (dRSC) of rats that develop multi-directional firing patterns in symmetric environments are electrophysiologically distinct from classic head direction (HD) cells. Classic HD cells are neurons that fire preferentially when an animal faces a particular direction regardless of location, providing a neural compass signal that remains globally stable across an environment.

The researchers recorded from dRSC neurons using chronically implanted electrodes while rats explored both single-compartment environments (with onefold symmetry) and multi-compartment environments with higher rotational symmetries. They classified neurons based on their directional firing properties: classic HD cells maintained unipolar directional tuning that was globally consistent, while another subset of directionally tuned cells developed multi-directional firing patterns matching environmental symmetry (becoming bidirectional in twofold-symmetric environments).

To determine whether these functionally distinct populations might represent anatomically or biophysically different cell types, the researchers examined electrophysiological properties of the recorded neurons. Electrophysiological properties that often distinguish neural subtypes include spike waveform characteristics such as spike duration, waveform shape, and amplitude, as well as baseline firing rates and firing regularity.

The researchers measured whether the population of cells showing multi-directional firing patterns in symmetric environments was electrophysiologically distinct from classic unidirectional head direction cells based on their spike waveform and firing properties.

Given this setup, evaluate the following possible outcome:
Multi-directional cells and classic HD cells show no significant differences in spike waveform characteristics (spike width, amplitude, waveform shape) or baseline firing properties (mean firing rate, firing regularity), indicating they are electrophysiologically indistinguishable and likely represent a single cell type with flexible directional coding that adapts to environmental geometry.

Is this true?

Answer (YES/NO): NO